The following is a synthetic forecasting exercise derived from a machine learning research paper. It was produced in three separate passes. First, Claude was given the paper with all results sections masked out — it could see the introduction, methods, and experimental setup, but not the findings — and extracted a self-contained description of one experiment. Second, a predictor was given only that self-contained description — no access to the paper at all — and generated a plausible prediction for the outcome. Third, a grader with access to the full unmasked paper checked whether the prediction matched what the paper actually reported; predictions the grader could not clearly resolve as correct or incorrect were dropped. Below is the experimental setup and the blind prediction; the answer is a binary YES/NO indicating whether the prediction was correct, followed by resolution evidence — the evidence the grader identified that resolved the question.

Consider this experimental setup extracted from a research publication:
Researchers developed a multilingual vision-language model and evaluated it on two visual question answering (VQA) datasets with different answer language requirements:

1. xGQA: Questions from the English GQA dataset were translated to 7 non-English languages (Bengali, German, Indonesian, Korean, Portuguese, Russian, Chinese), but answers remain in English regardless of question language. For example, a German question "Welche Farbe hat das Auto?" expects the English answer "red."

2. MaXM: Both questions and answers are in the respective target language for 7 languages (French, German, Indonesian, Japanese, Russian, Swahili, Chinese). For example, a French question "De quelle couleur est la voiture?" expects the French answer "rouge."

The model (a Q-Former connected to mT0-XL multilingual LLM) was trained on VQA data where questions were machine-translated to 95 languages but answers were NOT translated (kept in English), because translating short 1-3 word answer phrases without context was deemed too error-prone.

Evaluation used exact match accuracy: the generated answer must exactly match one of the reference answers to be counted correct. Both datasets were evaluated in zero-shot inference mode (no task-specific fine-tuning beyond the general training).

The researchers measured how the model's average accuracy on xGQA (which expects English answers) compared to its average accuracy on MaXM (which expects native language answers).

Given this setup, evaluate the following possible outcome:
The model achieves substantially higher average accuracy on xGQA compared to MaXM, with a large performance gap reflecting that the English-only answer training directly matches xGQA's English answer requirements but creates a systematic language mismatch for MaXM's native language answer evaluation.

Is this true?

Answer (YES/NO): YES